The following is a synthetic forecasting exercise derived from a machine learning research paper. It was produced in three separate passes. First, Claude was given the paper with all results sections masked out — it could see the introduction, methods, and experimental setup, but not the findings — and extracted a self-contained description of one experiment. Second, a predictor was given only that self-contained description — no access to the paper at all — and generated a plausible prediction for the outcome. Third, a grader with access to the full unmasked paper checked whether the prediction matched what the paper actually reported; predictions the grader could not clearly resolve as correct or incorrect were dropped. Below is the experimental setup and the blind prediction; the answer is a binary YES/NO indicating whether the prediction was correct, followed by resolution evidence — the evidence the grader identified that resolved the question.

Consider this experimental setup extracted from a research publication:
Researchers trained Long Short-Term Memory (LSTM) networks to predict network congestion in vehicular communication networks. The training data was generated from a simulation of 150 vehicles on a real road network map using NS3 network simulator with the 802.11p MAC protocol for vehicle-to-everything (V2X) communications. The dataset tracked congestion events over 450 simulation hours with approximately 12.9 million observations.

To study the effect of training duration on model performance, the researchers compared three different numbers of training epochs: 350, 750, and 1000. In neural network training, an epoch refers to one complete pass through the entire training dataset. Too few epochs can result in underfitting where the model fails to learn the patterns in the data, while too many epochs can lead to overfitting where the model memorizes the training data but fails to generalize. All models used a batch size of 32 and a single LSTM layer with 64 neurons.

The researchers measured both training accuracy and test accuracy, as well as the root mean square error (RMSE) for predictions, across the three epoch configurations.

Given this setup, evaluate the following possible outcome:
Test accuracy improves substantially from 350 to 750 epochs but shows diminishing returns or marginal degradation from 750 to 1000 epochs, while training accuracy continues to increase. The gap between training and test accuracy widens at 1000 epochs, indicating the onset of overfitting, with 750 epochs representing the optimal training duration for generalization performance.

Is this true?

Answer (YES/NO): NO